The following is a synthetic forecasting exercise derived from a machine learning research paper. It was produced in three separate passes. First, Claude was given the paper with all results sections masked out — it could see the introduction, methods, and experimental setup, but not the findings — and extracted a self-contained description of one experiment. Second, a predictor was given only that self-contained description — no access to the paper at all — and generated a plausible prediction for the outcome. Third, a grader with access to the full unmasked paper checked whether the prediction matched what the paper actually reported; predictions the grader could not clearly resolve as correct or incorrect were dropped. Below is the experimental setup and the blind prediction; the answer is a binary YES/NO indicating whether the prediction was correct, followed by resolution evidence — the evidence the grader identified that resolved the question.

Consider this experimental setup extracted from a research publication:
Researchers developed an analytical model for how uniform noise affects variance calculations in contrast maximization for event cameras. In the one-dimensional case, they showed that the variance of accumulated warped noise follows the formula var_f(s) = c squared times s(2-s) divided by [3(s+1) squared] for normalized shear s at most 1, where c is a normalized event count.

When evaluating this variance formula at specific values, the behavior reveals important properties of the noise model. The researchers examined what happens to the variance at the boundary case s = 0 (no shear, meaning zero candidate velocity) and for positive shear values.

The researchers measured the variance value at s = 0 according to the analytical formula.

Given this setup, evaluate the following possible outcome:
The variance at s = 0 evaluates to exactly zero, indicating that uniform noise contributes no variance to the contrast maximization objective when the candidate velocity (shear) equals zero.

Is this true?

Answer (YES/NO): YES